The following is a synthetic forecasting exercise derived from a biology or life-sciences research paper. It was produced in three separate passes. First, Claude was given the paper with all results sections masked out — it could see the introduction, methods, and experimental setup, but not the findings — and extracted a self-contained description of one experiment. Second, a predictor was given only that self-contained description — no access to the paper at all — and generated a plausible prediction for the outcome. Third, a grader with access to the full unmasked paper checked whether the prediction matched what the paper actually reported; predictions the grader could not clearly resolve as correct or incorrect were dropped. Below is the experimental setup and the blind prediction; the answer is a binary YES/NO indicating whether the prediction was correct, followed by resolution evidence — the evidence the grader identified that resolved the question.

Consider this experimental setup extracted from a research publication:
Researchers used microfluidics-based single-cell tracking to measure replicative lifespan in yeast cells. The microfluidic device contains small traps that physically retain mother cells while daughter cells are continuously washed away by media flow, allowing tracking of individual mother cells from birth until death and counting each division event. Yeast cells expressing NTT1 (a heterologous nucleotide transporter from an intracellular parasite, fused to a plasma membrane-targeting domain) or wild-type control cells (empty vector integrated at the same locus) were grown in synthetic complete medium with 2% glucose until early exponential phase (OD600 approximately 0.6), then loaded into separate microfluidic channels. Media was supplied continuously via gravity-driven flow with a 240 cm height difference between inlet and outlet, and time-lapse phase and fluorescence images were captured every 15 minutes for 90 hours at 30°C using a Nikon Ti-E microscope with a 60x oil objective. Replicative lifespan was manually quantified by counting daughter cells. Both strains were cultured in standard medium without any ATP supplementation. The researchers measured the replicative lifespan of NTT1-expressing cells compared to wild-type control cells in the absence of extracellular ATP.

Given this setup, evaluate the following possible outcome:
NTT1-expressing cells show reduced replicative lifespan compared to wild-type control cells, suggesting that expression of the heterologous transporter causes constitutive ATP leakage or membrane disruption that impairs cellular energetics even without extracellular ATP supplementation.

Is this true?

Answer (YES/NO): YES